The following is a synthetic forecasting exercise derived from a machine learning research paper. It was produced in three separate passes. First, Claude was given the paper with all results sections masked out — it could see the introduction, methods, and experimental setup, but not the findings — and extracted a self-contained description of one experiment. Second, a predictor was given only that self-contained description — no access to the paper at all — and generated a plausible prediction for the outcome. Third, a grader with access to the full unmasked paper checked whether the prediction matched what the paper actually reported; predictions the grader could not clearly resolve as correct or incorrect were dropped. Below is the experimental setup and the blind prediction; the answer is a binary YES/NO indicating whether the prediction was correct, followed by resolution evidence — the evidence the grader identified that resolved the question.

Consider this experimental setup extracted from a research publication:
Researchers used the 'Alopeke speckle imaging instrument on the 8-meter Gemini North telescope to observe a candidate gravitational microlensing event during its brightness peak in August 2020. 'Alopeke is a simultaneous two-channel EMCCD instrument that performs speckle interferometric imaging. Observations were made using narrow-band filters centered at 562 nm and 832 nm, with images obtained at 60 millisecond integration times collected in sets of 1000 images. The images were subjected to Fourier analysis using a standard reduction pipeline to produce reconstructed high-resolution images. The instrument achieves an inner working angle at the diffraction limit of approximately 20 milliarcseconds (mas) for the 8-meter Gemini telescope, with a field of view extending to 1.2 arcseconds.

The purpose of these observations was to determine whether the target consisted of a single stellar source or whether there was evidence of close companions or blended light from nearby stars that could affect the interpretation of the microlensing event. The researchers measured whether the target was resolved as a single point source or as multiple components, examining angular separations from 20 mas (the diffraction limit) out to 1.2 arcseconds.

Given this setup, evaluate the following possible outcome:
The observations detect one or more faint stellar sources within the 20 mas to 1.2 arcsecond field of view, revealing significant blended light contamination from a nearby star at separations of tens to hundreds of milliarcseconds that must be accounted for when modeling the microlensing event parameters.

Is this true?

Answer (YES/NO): NO